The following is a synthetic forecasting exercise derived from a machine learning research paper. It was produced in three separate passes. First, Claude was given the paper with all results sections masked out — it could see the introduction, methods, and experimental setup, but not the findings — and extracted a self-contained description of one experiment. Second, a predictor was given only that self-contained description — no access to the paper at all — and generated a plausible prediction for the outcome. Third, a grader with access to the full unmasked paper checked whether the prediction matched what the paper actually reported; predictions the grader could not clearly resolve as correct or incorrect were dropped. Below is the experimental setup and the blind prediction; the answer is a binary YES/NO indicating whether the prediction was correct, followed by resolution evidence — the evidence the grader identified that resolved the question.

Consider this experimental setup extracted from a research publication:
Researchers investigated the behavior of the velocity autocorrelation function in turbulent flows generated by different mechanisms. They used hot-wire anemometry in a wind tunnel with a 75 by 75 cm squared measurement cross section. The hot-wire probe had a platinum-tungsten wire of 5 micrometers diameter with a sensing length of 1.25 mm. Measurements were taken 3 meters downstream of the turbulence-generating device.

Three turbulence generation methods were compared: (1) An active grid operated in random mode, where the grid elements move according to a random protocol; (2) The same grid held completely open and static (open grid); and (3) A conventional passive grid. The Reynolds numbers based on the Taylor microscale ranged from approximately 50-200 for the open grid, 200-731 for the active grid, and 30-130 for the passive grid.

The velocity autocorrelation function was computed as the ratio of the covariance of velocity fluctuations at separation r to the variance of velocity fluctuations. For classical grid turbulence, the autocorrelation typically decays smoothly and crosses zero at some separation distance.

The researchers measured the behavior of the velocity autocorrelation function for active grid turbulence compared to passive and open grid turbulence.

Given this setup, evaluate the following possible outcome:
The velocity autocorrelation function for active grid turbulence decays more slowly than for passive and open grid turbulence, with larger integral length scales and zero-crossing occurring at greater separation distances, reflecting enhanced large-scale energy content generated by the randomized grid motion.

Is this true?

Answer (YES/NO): NO